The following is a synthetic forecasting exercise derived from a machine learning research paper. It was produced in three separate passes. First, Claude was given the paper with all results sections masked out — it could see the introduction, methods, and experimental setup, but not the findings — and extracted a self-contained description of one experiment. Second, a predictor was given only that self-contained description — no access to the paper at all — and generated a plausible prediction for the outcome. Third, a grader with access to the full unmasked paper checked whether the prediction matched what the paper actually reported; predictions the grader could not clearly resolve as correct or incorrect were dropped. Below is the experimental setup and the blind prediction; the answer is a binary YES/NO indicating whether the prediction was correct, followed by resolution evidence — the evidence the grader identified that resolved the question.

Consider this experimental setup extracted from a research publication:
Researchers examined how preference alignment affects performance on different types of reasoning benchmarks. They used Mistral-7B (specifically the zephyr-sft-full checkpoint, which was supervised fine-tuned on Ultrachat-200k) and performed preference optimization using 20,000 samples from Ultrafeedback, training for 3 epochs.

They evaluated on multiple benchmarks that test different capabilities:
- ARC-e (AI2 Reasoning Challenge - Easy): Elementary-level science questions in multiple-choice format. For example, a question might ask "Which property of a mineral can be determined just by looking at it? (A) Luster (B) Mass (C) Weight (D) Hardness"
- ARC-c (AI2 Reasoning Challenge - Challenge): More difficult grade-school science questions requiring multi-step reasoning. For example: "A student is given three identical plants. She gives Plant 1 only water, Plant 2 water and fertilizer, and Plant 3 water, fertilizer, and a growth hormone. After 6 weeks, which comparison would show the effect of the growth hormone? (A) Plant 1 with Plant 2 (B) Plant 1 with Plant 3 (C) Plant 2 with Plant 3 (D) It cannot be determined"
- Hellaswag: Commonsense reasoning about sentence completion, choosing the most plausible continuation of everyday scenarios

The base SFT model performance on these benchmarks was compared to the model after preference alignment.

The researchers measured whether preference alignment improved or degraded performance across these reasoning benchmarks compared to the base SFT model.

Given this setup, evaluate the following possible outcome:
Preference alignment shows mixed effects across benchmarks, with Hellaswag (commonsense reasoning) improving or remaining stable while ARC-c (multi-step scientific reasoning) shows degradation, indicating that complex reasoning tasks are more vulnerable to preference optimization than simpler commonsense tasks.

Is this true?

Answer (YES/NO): NO